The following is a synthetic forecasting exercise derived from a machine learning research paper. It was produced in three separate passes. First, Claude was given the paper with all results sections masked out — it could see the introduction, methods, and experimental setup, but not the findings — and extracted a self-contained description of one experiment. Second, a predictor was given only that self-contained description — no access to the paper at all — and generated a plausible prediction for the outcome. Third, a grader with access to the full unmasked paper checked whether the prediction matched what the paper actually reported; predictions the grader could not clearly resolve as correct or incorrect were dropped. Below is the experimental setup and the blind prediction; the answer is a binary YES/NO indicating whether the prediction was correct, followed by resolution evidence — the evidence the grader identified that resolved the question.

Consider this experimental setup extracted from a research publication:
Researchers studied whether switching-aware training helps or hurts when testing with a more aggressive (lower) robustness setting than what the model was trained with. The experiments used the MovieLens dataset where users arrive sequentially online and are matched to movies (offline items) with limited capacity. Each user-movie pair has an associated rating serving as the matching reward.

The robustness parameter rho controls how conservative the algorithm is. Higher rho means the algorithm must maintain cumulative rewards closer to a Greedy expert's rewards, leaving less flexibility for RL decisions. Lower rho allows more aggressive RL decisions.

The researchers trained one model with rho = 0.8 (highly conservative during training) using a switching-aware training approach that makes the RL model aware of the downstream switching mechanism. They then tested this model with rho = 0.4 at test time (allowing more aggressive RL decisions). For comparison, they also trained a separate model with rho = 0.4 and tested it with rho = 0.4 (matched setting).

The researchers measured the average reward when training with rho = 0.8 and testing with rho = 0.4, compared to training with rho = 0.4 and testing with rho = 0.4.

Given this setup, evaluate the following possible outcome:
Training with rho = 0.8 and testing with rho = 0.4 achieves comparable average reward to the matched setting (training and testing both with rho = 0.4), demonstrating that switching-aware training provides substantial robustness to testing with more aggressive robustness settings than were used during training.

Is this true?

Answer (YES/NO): YES